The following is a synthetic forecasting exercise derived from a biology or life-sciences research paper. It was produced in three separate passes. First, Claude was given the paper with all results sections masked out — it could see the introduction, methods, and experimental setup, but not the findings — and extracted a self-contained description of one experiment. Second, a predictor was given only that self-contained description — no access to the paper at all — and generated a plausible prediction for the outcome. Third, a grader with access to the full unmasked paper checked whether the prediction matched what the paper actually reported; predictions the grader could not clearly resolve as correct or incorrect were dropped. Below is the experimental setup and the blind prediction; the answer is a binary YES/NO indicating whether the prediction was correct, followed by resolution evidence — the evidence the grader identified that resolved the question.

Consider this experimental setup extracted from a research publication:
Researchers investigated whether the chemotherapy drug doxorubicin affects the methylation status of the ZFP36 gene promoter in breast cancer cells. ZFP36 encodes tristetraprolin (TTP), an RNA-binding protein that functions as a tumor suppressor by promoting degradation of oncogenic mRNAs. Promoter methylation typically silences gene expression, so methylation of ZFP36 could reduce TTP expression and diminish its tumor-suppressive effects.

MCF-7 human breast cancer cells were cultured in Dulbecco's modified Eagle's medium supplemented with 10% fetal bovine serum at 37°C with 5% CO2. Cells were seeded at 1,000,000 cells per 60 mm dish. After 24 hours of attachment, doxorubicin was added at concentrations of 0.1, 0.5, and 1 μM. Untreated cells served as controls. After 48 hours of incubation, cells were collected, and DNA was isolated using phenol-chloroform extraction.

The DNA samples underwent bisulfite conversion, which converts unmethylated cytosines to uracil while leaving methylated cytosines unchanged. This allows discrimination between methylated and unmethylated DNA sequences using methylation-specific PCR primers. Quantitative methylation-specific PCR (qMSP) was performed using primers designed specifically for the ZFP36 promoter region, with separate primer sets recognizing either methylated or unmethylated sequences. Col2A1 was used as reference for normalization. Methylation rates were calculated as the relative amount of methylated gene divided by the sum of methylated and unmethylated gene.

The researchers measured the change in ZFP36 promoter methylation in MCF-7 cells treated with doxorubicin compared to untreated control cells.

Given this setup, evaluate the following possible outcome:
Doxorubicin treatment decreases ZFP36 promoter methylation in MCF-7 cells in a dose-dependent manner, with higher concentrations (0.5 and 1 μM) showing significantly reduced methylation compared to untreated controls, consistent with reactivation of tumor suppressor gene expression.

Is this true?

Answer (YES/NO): NO